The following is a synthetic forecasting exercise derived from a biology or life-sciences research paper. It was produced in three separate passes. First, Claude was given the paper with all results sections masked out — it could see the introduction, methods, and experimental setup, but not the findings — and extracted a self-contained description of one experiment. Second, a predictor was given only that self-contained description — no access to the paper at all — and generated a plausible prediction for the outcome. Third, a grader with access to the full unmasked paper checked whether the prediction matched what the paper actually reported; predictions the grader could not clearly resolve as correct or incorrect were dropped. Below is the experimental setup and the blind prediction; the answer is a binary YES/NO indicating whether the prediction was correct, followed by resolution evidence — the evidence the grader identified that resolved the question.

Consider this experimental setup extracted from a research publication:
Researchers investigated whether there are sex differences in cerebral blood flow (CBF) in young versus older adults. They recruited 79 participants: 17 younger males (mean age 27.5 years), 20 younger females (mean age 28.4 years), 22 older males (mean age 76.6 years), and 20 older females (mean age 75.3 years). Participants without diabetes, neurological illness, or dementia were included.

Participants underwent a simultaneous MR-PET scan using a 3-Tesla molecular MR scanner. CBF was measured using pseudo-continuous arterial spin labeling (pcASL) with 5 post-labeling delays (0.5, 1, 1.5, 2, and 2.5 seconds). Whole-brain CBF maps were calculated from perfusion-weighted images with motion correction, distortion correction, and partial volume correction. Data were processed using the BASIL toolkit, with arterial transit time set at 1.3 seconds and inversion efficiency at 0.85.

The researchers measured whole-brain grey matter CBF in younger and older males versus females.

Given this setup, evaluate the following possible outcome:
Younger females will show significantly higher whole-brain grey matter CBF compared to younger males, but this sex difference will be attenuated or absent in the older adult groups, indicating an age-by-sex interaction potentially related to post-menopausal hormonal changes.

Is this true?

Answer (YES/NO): NO